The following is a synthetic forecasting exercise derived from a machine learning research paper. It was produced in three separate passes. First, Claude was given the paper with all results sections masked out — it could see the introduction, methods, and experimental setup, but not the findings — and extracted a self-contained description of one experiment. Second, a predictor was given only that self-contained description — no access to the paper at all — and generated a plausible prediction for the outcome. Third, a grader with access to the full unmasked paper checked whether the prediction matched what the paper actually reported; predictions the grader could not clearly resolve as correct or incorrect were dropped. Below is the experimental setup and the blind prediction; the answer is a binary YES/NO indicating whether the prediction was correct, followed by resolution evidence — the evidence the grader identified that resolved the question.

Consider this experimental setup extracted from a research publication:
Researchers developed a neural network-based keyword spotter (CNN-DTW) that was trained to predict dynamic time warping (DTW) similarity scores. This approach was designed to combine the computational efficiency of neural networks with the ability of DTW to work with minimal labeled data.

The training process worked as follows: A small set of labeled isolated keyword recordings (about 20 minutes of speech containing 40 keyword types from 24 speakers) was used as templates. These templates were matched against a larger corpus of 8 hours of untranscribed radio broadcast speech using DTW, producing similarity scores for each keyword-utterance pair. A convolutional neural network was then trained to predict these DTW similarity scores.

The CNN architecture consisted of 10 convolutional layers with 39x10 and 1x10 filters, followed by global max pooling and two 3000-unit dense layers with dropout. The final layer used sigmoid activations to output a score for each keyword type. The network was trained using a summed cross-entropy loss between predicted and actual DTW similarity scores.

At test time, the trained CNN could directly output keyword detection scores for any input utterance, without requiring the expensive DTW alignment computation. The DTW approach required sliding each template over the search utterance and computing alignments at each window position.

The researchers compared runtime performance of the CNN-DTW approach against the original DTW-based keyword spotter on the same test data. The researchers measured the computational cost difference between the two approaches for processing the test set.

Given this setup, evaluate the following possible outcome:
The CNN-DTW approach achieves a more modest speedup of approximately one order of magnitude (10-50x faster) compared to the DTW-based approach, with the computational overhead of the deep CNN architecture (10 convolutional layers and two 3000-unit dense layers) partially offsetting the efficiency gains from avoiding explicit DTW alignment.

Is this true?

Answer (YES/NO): NO